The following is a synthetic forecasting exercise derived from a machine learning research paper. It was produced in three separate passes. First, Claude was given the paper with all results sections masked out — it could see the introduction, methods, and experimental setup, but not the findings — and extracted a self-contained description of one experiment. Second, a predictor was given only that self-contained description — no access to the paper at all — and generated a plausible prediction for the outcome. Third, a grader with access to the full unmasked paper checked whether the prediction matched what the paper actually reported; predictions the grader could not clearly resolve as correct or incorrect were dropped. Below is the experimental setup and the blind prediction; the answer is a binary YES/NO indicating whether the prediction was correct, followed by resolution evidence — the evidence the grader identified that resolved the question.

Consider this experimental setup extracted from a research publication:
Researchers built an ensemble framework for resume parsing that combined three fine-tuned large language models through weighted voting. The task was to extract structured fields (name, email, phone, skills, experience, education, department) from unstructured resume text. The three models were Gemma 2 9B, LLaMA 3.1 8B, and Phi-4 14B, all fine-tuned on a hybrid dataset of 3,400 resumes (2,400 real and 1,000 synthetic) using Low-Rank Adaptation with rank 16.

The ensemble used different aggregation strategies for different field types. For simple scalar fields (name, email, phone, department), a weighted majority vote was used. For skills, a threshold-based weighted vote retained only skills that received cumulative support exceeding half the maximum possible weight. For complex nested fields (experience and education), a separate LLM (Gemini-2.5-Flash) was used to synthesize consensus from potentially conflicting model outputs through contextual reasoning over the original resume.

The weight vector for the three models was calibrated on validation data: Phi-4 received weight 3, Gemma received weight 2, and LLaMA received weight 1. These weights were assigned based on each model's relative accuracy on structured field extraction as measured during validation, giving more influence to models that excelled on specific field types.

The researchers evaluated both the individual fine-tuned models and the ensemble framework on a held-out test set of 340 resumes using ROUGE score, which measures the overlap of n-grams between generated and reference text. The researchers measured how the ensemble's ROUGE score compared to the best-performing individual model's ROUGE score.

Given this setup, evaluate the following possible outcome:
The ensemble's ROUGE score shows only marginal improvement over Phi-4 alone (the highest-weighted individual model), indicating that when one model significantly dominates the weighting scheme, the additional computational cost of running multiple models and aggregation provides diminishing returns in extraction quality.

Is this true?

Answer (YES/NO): NO